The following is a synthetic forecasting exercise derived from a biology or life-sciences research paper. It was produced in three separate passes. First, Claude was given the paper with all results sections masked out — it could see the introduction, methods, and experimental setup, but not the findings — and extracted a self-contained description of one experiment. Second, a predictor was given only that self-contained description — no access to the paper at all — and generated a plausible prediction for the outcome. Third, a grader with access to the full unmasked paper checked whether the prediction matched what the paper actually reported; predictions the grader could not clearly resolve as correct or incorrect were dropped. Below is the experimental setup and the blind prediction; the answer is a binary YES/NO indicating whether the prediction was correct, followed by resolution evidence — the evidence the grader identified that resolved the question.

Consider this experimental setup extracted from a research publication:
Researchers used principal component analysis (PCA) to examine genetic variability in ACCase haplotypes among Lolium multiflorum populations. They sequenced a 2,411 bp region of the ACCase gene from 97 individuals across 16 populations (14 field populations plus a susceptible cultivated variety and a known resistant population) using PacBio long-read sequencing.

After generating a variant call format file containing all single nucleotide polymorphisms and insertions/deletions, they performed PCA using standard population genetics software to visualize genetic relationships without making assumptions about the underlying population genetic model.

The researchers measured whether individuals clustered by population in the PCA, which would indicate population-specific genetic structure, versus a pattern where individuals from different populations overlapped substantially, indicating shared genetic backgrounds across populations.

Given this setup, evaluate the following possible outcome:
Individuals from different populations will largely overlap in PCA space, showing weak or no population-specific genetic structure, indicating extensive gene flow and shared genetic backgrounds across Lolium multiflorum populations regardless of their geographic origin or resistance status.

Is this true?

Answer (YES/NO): YES